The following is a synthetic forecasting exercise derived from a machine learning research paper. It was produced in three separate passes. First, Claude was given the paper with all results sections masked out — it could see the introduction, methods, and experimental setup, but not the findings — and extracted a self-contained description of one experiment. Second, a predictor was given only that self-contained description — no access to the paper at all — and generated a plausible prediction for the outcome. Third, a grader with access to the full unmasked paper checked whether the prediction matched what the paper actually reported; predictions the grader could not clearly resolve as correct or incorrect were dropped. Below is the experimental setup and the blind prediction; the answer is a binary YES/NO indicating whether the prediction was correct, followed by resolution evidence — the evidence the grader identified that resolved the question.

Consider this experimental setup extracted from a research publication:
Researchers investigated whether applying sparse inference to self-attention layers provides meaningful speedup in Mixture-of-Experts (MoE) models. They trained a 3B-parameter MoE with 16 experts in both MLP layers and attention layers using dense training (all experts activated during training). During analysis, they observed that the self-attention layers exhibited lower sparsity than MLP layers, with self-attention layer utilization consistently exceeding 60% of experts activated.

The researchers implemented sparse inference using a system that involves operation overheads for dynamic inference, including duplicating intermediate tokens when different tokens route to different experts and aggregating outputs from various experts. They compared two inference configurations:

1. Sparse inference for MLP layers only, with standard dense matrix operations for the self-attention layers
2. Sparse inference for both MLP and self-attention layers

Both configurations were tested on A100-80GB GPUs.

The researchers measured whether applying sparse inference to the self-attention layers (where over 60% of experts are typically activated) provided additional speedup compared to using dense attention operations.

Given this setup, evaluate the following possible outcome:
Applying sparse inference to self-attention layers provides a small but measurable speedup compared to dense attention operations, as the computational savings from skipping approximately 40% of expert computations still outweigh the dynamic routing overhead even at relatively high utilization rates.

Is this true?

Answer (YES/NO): NO